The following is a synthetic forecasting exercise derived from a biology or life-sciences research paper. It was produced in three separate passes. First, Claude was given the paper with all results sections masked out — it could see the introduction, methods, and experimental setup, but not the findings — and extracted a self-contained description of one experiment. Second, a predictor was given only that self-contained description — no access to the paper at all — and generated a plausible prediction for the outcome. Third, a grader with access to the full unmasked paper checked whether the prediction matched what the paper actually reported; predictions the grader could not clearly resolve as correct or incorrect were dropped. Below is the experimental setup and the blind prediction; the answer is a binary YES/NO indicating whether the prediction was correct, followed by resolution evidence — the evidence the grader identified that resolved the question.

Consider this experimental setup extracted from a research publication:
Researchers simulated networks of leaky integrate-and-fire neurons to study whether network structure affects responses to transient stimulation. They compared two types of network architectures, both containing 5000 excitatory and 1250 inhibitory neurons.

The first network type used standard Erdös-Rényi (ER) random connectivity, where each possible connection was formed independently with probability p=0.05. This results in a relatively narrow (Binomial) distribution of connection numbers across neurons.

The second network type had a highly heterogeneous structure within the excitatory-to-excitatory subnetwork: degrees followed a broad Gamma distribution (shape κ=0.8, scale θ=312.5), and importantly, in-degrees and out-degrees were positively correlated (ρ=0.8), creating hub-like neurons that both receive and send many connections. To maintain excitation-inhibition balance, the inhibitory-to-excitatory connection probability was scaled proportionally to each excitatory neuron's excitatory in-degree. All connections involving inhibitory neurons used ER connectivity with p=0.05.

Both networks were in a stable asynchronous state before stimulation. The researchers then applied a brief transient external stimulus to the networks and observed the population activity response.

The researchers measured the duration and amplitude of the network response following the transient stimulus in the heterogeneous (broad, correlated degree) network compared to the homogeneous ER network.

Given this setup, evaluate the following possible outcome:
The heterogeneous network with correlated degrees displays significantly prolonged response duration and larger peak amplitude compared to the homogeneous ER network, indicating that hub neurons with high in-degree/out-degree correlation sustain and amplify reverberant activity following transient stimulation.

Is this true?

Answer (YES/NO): YES